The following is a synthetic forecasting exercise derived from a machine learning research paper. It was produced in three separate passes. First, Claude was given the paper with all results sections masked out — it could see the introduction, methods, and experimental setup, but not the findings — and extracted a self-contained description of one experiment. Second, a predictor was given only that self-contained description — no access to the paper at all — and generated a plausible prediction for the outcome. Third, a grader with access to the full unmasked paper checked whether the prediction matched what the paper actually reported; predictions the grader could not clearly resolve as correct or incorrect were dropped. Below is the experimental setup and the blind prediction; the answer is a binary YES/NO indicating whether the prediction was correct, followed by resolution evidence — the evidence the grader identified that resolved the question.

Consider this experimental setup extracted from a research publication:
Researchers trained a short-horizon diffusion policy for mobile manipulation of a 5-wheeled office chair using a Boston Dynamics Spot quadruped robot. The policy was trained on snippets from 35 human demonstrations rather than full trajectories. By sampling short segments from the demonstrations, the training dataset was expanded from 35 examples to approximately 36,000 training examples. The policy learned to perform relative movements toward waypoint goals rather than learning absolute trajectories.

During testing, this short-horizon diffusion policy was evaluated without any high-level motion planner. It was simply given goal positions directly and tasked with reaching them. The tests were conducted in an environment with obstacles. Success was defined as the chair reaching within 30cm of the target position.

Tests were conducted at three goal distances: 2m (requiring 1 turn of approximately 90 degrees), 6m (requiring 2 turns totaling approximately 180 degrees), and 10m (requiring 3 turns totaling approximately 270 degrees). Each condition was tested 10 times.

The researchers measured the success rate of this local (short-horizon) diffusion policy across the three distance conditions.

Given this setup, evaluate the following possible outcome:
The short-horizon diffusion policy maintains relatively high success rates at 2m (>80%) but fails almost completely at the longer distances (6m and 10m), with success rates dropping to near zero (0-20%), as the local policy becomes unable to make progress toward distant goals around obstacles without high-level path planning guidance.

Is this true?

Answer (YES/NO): NO